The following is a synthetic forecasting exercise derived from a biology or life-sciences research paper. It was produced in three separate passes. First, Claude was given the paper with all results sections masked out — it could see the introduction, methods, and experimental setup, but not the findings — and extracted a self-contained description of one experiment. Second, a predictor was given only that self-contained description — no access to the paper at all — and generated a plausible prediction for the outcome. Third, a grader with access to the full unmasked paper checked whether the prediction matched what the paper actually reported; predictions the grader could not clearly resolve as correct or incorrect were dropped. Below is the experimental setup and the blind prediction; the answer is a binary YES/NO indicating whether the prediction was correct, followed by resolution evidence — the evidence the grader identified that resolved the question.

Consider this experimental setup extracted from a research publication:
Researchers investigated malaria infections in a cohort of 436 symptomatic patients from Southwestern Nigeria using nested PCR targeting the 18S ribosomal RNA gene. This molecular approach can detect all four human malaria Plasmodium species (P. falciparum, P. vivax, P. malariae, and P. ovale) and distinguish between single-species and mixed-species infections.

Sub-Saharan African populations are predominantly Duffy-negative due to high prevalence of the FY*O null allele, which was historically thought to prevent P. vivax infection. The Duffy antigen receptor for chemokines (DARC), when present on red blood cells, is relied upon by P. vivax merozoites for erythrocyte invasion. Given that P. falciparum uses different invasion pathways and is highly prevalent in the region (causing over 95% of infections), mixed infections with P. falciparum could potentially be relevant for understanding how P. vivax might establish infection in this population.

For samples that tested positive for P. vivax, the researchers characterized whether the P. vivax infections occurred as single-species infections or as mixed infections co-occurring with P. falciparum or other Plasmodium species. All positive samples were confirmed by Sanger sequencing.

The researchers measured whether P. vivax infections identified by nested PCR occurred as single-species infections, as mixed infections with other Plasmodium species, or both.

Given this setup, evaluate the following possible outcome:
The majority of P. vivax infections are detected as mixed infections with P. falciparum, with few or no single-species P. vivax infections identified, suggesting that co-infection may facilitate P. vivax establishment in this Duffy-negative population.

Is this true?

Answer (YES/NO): NO